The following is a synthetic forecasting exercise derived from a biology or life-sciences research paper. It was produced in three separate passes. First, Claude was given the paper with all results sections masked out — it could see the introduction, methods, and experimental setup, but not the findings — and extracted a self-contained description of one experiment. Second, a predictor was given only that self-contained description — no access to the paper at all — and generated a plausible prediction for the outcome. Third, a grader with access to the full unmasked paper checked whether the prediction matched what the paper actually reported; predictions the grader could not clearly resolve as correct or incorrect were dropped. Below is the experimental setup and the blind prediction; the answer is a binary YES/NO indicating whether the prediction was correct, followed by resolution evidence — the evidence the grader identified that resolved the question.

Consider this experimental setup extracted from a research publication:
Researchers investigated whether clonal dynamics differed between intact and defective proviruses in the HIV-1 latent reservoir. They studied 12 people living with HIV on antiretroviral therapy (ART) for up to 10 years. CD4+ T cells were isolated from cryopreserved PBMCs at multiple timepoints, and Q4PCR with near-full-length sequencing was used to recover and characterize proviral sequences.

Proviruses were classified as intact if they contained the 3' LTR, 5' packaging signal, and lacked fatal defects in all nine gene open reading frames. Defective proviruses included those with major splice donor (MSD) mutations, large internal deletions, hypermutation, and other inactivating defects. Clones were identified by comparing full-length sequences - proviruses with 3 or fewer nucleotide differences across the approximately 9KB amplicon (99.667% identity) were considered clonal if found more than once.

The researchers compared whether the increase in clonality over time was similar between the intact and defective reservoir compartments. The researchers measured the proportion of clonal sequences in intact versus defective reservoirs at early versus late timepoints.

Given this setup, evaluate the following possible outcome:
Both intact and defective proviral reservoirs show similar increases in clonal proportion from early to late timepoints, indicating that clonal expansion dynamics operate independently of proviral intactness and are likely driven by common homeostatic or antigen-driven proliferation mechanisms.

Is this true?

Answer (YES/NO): YES